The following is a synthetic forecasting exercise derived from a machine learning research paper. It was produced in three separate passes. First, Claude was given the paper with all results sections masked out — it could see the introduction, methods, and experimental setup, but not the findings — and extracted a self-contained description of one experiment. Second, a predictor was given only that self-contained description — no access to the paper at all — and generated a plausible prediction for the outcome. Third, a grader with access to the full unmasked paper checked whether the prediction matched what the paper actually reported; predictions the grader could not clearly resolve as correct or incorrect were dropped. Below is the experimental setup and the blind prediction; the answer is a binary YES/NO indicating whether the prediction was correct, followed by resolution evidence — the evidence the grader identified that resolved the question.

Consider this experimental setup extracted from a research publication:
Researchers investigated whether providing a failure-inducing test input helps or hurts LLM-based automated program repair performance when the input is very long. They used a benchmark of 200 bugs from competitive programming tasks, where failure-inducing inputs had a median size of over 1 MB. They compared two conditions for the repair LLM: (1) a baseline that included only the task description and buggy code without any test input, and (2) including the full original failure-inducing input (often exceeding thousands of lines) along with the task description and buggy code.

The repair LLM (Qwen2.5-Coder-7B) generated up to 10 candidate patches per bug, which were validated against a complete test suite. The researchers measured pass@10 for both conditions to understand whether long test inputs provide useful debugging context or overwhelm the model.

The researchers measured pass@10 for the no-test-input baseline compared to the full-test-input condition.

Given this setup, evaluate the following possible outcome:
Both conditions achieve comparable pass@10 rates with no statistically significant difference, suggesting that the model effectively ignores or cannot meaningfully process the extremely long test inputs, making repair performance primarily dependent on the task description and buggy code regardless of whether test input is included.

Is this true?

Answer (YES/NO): NO